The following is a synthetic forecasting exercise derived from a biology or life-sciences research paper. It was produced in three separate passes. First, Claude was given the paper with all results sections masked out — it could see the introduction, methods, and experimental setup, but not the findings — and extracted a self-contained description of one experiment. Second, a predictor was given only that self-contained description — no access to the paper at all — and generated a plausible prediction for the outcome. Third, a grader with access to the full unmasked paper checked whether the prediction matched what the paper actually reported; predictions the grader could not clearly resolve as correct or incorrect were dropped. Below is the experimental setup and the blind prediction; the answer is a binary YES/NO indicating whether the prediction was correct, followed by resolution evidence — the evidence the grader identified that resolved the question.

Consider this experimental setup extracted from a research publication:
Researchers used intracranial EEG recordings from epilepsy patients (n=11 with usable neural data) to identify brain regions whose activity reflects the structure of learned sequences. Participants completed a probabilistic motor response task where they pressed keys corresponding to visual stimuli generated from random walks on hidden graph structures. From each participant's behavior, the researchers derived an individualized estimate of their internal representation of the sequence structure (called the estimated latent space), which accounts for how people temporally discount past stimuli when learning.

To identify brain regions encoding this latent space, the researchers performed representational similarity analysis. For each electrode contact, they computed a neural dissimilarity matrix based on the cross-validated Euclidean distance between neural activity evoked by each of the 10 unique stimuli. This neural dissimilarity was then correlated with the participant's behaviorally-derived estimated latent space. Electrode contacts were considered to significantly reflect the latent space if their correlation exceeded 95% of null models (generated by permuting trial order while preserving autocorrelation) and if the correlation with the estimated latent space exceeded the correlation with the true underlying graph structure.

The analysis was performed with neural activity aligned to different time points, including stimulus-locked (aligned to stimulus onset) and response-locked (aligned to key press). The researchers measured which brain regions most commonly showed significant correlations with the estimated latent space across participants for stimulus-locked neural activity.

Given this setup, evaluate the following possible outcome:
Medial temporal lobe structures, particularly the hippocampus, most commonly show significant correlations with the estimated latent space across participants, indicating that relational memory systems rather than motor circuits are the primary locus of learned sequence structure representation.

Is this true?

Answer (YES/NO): NO